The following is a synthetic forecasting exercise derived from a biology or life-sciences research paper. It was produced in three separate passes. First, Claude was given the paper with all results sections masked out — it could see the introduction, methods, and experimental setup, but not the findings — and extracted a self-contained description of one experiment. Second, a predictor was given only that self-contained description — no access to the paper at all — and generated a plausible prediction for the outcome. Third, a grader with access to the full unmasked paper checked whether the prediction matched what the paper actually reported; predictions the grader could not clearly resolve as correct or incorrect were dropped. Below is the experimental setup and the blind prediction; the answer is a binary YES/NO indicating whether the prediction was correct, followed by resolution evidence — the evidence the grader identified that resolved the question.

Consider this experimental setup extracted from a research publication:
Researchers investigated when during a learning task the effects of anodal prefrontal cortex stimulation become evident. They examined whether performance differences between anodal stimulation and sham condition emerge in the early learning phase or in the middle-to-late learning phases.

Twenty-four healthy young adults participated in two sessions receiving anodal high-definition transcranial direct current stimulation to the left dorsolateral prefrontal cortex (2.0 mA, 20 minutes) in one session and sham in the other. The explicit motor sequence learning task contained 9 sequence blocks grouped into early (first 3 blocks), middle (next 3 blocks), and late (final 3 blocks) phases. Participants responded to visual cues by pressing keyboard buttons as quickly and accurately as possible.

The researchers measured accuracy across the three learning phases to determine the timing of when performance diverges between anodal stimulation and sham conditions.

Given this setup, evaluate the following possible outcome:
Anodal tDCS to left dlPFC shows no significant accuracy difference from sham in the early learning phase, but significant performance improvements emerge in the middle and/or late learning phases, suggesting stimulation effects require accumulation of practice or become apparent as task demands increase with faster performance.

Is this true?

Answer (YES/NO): NO